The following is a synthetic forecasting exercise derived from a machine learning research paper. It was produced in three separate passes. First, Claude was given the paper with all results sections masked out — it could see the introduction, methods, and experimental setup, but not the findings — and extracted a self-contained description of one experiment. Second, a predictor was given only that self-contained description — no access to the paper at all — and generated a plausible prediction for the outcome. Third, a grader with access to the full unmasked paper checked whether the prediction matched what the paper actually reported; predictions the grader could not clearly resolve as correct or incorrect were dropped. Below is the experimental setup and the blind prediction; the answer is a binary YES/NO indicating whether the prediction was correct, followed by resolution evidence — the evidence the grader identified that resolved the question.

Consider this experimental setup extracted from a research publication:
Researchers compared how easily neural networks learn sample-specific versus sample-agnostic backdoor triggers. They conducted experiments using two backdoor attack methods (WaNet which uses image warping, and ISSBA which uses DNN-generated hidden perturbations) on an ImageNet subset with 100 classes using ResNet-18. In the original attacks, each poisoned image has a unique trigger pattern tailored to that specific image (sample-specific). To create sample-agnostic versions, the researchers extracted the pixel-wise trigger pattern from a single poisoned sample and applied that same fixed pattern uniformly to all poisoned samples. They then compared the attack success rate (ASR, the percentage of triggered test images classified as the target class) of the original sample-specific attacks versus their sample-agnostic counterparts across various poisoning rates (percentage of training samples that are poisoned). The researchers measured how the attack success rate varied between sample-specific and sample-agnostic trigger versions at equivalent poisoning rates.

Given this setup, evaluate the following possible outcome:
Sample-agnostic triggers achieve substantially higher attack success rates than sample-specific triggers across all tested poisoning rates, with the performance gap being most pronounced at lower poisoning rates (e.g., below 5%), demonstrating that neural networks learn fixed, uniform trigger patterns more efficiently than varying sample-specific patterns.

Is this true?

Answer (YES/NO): YES